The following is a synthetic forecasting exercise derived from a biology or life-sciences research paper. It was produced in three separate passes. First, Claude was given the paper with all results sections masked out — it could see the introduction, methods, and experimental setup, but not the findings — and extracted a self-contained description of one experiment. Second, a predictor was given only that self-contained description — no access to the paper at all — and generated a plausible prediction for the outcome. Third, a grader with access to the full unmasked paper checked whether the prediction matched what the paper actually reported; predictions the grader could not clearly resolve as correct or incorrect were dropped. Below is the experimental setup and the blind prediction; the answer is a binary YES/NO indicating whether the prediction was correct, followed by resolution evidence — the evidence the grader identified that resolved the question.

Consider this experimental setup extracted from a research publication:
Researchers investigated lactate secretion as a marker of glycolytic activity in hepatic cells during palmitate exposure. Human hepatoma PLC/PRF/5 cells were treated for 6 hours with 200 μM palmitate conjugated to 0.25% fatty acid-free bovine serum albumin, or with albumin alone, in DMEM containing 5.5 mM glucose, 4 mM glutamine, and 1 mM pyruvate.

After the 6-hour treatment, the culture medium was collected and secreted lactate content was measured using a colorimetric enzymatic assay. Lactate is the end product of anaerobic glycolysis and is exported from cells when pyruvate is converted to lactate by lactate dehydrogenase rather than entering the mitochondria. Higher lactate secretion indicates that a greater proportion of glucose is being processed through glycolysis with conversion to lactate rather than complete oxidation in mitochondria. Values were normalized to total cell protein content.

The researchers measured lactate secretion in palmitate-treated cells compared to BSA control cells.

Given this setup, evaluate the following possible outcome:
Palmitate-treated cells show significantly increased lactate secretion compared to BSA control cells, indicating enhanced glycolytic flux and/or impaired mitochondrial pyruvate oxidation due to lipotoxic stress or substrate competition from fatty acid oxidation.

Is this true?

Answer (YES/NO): NO